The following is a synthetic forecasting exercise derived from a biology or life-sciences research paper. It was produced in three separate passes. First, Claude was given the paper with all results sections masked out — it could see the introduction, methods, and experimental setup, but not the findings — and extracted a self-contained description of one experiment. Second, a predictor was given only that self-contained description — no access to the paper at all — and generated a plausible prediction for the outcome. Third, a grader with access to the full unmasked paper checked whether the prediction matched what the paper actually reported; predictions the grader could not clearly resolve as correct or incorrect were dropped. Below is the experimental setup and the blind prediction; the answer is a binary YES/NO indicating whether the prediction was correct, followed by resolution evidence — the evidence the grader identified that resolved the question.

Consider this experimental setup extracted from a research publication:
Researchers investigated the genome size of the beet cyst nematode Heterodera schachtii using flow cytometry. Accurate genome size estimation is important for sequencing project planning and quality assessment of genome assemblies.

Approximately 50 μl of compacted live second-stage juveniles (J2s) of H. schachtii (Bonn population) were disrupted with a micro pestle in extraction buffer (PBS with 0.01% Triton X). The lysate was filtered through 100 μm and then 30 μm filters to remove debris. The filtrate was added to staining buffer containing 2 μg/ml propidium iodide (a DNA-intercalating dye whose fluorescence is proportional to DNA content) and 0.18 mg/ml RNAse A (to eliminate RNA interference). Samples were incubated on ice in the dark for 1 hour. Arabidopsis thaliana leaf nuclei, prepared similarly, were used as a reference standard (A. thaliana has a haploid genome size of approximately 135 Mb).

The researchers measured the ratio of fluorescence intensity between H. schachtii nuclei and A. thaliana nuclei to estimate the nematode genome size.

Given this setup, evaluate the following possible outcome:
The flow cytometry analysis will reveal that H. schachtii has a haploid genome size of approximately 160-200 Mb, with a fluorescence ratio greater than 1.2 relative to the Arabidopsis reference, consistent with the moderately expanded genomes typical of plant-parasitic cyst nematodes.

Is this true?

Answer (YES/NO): YES